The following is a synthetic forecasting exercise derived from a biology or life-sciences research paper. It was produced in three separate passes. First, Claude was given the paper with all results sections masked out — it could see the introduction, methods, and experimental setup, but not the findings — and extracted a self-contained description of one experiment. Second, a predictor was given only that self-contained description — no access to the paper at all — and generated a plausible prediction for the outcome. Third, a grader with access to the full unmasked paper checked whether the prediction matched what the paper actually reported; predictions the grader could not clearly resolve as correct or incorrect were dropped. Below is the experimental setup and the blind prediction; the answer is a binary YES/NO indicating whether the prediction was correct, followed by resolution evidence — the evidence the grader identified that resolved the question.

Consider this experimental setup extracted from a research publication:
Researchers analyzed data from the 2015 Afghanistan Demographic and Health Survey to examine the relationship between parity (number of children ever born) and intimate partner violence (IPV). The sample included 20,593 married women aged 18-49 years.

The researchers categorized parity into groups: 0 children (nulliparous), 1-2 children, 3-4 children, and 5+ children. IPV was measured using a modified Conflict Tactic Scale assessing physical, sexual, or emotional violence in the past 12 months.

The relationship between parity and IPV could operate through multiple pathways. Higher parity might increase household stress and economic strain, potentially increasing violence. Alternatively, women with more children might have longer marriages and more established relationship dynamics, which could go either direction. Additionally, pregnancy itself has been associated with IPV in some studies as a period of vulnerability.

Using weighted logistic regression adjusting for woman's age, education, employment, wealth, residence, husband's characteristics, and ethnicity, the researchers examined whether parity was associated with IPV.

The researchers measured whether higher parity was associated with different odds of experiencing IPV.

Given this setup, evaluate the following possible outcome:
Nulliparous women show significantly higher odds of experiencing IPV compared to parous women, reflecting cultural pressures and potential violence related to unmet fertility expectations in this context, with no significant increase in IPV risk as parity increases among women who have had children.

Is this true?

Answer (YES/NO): NO